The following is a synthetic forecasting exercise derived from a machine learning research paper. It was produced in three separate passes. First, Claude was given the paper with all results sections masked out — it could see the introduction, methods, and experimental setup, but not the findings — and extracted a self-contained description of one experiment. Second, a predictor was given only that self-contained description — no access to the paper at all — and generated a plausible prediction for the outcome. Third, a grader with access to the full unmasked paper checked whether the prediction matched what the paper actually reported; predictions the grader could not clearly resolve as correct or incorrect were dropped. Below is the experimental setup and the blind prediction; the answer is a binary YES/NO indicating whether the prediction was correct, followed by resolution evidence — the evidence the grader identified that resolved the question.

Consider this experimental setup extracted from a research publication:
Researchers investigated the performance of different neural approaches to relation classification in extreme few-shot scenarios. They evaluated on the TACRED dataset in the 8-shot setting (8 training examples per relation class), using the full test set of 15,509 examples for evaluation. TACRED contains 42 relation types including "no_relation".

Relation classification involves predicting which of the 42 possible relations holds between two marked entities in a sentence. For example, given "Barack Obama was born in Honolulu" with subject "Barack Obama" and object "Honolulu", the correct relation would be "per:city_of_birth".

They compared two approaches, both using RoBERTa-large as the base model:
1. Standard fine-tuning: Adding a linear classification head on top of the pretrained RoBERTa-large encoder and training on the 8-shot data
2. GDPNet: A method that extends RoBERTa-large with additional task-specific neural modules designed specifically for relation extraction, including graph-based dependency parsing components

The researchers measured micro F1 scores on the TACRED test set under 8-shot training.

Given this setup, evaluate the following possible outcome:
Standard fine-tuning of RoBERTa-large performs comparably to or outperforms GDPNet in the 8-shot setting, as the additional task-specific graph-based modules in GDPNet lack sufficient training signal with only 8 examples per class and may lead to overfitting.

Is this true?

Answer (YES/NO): YES